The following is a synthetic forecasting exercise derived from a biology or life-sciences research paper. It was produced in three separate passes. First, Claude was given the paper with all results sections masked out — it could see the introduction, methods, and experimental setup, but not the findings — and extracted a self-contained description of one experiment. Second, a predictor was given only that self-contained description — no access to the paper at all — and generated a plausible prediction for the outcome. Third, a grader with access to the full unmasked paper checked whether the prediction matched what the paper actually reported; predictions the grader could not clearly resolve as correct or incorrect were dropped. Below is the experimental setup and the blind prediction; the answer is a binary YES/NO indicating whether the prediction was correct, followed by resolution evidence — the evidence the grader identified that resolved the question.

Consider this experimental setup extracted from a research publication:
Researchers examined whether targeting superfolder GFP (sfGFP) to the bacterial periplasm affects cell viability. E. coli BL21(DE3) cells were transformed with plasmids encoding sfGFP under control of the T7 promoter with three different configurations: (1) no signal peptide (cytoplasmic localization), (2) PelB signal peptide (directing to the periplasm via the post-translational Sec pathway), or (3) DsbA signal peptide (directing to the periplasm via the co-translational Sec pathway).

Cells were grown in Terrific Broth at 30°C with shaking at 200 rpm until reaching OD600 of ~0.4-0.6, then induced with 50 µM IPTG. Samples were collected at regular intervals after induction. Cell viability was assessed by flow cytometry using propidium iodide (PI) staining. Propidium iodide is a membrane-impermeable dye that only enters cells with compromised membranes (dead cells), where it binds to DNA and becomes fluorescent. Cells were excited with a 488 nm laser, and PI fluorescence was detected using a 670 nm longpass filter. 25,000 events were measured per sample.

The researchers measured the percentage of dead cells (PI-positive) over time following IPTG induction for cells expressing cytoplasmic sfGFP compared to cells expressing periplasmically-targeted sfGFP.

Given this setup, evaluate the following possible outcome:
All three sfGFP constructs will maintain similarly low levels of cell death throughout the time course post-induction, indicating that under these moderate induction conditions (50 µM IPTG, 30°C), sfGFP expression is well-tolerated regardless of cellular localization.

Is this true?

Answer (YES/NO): NO